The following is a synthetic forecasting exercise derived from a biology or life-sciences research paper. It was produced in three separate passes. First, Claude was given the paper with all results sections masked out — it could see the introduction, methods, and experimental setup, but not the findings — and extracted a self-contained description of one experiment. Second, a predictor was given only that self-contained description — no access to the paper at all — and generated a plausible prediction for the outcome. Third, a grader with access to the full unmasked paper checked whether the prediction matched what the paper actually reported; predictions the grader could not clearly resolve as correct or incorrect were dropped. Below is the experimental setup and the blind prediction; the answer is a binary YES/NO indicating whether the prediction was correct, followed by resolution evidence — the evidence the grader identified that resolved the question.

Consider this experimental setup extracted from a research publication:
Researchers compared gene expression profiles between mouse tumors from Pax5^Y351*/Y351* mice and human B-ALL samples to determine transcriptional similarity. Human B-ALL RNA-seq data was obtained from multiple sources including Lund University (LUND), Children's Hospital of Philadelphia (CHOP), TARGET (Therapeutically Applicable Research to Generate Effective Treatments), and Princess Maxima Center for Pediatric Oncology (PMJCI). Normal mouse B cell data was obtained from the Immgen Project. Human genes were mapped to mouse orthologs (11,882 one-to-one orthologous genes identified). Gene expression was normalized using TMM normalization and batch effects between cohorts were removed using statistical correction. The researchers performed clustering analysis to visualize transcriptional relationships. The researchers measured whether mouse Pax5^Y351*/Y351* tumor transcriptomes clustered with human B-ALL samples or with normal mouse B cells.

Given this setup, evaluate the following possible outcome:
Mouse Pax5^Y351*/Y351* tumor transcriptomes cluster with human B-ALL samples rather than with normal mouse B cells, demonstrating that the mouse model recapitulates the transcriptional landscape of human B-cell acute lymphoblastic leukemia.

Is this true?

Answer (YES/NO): YES